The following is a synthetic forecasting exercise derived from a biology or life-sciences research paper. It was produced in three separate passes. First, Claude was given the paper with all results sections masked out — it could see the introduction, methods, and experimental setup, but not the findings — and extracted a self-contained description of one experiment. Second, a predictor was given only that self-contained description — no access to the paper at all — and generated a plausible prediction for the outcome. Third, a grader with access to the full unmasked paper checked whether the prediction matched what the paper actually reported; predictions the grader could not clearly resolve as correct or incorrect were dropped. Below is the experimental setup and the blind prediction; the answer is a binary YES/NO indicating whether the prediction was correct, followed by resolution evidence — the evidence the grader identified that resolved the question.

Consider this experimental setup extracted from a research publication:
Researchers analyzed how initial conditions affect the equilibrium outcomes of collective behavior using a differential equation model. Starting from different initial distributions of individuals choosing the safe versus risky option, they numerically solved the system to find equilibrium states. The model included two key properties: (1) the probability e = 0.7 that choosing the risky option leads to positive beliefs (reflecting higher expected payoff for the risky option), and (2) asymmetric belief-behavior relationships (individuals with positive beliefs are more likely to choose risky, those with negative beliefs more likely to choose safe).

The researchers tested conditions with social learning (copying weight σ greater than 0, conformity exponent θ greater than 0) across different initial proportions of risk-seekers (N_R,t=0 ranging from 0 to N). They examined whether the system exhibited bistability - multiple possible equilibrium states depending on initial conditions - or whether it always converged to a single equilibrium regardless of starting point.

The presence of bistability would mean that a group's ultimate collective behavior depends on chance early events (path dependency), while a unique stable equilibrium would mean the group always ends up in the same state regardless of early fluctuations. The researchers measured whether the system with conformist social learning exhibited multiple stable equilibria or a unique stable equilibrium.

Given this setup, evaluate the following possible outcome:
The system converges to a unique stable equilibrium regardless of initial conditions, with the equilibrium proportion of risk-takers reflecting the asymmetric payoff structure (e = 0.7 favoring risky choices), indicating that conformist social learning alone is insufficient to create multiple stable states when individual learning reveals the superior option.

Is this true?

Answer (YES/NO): NO